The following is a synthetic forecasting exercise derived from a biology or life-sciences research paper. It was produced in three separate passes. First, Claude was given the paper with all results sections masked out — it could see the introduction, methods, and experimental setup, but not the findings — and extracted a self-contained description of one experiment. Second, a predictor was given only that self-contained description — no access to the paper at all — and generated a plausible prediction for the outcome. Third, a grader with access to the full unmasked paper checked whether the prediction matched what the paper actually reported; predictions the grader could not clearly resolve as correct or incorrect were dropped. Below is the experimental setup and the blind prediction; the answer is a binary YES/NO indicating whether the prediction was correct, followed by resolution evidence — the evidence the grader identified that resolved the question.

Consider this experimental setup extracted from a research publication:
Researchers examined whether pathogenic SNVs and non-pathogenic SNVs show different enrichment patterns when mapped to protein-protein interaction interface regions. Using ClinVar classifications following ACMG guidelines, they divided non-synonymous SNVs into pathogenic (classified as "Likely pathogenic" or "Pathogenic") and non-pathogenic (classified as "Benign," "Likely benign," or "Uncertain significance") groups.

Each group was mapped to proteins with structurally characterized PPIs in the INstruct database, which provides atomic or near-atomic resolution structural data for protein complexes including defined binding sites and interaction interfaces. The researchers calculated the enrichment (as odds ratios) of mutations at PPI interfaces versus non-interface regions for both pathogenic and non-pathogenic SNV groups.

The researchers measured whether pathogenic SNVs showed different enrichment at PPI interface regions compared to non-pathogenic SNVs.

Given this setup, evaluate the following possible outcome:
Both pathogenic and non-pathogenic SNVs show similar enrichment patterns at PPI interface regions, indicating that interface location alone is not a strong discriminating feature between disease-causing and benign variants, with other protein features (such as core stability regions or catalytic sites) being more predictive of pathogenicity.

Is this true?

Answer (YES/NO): NO